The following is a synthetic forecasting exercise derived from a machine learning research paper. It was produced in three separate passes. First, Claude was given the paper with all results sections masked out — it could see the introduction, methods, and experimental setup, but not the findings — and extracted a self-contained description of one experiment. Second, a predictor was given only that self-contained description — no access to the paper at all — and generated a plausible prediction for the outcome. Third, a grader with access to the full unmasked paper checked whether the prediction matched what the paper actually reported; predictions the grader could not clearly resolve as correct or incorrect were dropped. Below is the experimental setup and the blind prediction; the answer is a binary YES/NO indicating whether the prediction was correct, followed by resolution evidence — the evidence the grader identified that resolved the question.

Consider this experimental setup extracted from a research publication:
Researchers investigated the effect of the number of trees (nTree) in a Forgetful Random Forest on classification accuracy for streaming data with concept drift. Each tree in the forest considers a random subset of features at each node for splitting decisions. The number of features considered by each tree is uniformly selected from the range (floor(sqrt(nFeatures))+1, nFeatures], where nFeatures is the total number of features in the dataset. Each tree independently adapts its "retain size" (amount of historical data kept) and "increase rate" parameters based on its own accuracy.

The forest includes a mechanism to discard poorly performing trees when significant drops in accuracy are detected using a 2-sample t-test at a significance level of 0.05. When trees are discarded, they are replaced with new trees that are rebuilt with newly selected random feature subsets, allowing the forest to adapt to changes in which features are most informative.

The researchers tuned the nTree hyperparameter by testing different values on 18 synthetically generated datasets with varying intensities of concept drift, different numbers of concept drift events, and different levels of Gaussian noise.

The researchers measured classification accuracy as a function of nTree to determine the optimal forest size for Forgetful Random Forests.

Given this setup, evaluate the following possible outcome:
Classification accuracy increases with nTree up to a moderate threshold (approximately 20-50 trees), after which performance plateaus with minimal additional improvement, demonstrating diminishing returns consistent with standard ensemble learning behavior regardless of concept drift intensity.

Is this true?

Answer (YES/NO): YES